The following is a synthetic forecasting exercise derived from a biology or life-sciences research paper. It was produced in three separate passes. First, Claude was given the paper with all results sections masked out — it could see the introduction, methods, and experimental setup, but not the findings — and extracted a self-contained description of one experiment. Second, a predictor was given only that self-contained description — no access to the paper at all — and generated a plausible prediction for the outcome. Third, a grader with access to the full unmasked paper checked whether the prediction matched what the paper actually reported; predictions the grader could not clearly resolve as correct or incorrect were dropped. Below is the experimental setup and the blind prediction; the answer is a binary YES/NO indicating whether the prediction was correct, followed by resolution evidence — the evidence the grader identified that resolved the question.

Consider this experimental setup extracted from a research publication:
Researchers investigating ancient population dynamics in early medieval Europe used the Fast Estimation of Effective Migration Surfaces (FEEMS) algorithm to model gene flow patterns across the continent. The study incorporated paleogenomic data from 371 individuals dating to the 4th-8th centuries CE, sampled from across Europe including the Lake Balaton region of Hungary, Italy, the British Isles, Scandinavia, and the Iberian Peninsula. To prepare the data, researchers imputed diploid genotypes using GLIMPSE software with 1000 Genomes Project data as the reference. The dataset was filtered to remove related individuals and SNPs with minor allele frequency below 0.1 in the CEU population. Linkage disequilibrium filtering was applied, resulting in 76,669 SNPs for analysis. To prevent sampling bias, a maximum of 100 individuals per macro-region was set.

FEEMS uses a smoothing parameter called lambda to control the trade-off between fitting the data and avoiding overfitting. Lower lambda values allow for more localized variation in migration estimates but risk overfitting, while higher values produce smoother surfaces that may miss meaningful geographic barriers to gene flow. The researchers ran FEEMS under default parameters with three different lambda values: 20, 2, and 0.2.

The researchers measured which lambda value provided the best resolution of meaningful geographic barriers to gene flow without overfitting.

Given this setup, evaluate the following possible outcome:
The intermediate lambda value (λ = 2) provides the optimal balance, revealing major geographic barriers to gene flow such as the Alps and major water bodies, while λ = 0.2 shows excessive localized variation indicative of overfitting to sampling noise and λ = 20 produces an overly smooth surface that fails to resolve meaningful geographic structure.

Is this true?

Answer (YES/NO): NO